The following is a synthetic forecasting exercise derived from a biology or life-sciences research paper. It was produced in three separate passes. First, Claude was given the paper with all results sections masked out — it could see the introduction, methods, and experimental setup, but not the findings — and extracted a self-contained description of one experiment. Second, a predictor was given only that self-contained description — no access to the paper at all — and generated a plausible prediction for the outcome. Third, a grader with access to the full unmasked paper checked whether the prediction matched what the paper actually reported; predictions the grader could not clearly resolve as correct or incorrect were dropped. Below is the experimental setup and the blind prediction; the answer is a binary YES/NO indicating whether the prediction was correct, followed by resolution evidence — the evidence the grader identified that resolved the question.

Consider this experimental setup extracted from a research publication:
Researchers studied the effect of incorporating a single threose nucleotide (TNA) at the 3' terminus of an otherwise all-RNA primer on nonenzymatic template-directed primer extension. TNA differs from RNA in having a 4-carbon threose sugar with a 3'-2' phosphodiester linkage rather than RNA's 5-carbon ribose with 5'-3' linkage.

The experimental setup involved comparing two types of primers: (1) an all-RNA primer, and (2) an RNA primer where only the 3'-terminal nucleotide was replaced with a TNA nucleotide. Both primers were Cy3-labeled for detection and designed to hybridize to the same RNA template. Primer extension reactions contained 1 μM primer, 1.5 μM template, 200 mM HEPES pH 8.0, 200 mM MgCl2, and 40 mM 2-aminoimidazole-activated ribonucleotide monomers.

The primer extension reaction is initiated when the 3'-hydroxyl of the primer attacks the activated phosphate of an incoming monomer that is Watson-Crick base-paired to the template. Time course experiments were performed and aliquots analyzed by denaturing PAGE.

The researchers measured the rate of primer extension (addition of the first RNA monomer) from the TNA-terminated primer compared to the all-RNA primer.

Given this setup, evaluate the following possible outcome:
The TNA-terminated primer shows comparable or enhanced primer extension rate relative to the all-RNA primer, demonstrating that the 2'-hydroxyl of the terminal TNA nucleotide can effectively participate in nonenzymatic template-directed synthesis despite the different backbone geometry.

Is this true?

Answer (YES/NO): NO